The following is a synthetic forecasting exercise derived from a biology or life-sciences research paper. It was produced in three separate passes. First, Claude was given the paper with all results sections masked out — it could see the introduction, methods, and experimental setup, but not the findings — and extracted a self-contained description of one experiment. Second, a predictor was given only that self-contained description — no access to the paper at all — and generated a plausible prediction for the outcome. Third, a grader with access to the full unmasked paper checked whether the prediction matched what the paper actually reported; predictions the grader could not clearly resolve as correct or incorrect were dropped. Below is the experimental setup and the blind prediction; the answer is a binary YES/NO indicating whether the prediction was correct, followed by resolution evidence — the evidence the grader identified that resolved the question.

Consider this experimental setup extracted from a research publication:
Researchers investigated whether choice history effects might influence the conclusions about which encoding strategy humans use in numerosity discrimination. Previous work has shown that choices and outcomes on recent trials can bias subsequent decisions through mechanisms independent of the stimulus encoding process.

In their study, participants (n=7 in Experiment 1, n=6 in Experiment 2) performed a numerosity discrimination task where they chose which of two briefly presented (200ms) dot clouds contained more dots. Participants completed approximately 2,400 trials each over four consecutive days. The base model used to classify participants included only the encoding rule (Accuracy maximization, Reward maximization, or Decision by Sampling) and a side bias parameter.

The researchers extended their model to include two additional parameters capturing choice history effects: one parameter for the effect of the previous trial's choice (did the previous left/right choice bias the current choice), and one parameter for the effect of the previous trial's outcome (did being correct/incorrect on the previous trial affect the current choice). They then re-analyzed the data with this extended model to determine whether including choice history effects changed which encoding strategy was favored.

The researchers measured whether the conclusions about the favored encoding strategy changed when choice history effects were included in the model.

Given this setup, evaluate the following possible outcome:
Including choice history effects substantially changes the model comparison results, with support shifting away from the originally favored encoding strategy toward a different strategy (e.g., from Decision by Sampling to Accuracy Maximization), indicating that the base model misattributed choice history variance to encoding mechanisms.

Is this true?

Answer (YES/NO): NO